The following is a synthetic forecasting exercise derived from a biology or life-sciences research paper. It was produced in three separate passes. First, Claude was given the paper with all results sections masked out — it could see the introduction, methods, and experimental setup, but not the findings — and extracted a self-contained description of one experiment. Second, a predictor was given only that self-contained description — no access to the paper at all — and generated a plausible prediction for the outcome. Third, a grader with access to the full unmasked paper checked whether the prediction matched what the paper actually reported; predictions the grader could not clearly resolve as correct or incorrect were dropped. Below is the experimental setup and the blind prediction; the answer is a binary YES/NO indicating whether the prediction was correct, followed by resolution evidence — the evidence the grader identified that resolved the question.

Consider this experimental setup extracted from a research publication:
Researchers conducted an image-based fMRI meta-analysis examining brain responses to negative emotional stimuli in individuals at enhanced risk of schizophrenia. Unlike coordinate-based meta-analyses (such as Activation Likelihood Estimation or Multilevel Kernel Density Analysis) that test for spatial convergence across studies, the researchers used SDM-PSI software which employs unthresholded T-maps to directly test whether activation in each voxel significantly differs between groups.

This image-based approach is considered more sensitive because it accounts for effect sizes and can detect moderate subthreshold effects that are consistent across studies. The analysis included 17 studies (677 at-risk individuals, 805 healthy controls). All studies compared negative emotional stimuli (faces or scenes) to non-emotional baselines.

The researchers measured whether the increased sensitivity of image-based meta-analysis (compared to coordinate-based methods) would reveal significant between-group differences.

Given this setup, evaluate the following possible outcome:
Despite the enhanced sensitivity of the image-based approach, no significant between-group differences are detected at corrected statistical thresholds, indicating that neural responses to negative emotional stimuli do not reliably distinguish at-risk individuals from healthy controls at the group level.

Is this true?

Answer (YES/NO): YES